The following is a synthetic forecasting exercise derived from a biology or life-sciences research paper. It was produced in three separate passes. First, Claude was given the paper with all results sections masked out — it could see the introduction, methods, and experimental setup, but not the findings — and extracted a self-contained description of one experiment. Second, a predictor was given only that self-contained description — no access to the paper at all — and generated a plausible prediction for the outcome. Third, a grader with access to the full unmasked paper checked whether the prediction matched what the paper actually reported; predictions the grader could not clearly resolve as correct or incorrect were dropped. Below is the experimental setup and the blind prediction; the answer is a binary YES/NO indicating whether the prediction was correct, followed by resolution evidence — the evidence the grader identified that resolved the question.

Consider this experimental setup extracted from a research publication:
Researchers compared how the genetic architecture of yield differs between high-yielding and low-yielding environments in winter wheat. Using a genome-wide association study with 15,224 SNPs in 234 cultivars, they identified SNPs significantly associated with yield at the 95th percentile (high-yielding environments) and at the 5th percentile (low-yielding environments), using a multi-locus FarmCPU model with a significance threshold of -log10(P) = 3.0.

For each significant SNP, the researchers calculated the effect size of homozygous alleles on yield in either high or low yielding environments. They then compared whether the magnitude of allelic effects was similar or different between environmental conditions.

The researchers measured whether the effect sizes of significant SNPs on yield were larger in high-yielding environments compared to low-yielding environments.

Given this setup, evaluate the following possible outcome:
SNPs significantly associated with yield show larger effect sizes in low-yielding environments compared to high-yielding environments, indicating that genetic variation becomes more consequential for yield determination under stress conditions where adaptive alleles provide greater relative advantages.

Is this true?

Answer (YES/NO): NO